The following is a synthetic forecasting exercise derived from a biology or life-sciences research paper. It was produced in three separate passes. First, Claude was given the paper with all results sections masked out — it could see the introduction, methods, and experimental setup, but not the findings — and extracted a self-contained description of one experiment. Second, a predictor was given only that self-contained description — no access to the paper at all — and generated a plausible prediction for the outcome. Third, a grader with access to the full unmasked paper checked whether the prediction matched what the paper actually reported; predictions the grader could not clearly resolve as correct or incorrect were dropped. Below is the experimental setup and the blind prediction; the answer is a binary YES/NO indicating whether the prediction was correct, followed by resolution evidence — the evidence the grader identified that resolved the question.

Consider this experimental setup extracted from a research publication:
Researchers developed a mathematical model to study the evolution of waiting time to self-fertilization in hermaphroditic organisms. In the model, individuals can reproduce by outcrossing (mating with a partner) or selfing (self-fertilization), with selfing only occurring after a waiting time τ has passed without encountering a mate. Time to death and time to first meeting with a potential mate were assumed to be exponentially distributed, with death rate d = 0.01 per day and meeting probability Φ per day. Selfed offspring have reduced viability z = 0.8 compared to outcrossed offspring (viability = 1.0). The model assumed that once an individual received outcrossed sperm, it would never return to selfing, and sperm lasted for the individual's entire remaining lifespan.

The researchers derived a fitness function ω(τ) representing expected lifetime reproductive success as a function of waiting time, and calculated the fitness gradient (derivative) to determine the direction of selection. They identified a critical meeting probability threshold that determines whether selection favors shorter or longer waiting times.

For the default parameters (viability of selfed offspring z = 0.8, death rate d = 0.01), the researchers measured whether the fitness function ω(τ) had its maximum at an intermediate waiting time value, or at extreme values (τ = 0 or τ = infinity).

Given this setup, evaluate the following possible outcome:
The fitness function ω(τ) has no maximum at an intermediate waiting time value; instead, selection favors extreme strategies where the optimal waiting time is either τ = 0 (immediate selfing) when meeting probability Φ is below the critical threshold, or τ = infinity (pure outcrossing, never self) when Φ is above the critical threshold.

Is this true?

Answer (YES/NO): YES